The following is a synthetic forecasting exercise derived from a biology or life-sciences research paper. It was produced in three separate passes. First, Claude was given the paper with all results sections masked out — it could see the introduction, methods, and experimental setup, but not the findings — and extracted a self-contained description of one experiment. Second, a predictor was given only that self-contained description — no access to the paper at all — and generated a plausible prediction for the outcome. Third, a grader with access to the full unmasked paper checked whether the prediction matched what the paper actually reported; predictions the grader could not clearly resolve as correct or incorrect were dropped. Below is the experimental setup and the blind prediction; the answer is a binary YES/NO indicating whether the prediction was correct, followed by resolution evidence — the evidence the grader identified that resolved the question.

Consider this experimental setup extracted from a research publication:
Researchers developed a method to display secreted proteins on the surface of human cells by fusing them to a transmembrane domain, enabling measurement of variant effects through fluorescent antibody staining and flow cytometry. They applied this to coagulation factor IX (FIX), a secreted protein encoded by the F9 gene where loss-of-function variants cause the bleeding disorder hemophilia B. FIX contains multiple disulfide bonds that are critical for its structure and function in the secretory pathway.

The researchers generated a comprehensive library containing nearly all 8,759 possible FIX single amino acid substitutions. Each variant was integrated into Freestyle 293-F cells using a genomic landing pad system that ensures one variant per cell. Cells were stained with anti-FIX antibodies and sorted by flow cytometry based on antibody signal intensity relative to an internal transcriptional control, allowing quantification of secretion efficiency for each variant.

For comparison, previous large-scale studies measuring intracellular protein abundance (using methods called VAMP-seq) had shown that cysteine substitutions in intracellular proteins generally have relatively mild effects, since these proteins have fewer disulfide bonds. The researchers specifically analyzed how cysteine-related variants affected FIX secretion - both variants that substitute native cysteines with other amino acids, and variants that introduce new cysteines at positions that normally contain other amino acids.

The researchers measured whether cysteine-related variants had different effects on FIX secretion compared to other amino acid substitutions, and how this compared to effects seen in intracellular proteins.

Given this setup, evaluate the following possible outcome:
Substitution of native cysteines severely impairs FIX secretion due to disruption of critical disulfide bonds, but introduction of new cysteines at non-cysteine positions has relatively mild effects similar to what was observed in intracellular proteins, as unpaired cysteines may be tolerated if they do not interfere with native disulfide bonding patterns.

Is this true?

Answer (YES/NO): NO